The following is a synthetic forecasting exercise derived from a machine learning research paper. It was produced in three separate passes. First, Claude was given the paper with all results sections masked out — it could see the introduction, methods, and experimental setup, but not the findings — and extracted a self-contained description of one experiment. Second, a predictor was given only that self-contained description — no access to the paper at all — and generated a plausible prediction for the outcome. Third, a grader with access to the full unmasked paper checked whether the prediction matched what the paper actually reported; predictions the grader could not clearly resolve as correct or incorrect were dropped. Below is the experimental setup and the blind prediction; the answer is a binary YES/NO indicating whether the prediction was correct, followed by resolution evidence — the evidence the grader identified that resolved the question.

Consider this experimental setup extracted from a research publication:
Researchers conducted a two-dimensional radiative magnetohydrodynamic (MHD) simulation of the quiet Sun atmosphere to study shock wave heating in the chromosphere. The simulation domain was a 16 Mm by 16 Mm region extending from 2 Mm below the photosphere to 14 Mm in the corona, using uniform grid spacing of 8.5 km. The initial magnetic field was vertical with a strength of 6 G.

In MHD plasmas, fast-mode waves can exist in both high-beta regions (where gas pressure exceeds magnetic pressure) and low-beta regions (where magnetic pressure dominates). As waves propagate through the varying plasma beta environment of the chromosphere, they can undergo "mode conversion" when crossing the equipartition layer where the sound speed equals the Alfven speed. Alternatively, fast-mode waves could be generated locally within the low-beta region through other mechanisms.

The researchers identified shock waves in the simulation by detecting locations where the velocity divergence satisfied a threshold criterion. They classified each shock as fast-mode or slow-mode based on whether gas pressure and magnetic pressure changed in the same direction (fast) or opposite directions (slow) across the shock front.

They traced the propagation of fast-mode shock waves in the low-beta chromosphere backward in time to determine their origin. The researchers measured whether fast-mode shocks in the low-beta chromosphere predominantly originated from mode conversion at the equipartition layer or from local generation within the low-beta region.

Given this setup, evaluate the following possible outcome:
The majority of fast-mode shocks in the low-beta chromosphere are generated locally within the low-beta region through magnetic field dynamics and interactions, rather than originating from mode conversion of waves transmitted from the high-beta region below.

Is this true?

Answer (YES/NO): NO